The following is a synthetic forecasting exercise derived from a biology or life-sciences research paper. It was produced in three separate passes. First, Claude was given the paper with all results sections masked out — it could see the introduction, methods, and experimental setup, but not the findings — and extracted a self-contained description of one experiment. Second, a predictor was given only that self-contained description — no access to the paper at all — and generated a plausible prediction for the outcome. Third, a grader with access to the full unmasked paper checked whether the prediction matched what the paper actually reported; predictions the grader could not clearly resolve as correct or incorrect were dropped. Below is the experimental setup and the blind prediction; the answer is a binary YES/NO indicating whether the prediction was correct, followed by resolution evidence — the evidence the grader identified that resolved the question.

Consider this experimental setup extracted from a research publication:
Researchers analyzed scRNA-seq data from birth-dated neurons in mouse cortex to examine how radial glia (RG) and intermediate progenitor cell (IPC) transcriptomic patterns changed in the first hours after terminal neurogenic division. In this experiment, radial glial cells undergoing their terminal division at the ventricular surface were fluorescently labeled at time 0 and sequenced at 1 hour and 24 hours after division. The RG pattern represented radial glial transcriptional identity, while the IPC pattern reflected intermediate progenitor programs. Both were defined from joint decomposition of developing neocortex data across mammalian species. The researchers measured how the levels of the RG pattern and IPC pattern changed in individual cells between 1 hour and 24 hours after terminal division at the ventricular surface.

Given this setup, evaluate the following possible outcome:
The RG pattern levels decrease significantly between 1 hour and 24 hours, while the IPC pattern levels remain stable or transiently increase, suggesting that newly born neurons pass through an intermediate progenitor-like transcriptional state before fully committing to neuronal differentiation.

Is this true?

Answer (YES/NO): YES